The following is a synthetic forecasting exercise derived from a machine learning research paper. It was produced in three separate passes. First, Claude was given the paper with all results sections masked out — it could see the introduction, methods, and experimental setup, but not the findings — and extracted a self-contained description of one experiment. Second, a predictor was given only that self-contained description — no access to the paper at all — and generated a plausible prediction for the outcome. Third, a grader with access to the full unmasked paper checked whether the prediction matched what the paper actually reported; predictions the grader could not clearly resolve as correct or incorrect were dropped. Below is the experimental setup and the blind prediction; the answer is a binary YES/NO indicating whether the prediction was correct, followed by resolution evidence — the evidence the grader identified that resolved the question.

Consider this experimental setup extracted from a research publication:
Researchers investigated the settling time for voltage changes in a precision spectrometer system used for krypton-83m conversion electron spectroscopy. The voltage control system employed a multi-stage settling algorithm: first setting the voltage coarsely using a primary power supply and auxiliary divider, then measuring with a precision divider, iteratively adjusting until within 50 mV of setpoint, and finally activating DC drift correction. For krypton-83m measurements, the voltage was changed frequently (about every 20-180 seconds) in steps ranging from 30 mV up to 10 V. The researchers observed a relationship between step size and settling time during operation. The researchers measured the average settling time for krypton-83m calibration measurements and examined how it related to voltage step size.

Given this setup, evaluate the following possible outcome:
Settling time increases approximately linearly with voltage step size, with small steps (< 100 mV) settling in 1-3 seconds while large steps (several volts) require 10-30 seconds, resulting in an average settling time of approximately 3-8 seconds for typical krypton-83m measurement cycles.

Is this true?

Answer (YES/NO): NO